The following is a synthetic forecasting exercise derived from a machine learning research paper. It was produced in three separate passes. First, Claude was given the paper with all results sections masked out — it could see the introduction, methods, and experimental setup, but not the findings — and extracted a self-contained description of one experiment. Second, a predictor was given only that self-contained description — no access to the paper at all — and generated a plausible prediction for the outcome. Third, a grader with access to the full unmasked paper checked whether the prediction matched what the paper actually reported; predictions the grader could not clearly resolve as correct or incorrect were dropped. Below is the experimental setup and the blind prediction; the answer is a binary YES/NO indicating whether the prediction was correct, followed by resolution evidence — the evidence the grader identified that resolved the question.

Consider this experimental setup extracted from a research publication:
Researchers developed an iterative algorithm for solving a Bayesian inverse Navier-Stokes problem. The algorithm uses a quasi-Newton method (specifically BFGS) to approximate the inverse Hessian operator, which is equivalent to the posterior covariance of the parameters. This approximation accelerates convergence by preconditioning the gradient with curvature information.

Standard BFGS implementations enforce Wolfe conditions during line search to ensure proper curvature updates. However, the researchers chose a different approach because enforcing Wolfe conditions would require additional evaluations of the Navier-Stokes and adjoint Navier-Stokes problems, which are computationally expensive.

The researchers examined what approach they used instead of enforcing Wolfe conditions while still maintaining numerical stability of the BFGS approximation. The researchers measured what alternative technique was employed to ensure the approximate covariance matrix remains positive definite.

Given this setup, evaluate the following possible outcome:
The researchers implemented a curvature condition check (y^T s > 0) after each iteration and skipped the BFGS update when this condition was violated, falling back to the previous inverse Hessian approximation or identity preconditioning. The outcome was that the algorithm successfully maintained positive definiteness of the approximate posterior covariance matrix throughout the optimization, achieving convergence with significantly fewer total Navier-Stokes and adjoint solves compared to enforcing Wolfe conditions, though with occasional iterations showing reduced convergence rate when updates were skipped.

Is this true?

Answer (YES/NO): NO